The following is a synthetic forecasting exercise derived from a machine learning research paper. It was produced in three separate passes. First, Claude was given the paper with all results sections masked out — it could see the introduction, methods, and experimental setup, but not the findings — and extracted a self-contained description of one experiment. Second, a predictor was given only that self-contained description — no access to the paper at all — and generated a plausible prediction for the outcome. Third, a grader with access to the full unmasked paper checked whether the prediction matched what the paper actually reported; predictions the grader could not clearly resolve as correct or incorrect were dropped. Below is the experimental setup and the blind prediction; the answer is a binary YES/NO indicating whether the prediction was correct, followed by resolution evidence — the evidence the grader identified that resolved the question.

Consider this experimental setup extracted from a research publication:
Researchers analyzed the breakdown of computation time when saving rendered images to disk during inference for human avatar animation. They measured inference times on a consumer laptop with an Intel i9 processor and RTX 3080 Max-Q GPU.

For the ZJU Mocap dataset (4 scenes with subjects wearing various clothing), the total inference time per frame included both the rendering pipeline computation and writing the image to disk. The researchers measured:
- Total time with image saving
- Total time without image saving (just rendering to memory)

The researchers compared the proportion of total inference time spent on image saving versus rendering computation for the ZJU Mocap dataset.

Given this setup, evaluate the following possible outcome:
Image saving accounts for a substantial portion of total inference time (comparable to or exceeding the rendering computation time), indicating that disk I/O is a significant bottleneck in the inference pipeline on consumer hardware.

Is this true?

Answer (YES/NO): NO